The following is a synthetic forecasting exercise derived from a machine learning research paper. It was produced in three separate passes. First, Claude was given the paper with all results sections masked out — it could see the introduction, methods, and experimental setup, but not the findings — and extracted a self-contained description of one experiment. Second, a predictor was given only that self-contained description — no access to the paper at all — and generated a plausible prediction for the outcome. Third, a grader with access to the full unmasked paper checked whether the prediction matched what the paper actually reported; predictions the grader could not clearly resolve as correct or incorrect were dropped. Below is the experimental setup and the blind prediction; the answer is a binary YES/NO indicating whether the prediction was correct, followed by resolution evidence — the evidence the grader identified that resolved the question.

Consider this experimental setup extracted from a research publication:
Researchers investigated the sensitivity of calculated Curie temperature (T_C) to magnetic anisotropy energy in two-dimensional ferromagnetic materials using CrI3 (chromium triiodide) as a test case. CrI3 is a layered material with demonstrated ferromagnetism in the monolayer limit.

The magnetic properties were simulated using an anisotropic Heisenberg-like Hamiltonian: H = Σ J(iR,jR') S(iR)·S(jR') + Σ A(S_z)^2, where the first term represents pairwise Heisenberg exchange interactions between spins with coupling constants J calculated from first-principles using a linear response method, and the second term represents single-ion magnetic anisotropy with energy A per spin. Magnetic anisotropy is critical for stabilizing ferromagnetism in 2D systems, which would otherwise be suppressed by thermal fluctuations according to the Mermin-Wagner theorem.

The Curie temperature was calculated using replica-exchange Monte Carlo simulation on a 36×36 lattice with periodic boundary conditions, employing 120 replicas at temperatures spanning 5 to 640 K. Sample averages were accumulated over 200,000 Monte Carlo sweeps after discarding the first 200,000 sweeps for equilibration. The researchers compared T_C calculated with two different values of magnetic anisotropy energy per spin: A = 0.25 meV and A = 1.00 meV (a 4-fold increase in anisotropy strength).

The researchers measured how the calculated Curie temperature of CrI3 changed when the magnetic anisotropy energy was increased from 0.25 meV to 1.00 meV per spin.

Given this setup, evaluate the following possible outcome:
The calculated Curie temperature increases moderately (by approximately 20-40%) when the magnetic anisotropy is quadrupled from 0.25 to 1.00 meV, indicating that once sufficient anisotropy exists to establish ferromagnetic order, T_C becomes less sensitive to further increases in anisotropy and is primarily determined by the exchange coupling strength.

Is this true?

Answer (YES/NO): NO